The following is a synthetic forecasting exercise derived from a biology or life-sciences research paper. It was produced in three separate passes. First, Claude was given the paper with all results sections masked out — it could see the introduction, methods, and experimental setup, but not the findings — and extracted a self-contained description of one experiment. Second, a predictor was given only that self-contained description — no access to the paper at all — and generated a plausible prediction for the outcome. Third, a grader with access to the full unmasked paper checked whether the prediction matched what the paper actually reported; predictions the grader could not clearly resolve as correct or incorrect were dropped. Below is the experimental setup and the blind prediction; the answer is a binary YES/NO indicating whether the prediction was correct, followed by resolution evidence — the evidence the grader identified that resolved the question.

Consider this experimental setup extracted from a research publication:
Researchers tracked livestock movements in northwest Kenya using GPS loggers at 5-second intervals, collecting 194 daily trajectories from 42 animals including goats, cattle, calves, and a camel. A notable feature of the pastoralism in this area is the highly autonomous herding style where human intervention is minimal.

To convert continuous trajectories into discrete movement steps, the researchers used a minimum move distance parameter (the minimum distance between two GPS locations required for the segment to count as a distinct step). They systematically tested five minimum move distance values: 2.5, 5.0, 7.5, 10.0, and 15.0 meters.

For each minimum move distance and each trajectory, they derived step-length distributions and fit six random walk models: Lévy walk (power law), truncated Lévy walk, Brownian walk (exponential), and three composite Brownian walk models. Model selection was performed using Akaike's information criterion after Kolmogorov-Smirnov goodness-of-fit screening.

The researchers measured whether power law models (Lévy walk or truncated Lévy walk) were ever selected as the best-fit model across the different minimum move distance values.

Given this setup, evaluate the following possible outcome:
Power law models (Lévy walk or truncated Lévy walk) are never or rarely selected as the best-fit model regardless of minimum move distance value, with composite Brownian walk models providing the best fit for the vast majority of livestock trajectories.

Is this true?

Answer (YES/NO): NO